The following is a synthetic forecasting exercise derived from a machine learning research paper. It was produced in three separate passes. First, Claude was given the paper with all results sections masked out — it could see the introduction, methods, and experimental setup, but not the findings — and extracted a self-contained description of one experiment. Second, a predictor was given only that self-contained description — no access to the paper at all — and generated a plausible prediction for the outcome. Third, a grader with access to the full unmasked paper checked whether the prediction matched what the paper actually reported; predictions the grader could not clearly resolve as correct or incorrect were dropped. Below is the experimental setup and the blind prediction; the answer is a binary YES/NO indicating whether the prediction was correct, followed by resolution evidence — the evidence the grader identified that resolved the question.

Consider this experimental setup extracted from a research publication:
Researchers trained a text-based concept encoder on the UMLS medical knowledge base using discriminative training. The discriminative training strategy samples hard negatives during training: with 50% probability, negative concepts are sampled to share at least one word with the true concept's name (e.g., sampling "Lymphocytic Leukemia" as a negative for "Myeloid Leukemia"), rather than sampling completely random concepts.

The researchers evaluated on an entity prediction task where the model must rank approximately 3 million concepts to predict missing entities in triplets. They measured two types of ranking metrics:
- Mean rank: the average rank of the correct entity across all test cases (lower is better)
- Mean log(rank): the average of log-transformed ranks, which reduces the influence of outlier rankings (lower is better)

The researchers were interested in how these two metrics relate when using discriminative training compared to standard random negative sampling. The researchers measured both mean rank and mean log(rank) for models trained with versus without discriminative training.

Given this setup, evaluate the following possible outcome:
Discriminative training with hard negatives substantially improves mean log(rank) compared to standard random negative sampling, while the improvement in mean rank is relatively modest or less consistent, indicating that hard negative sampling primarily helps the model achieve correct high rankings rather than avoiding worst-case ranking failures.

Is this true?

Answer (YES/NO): NO